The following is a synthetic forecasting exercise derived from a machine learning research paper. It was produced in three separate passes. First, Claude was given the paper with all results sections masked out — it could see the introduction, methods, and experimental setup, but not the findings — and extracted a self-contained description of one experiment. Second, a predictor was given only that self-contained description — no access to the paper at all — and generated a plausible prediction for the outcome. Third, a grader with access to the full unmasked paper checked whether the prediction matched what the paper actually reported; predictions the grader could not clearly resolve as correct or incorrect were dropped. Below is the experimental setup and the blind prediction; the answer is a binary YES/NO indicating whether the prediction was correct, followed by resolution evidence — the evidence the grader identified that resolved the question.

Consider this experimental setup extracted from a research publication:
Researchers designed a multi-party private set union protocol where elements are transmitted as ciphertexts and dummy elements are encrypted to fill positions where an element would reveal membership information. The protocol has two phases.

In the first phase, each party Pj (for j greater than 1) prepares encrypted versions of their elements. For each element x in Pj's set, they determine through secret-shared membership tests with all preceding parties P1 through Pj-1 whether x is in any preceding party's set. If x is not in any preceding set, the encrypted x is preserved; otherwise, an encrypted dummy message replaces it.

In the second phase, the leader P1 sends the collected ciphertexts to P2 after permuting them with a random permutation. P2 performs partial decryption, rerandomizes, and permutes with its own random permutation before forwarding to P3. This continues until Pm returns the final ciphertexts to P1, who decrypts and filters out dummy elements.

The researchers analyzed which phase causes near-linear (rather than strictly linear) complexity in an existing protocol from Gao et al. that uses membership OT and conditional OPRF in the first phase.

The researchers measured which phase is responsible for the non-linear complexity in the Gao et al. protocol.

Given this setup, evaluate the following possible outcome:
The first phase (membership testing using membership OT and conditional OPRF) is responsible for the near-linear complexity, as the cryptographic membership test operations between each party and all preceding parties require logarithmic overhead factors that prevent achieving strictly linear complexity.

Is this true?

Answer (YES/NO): YES